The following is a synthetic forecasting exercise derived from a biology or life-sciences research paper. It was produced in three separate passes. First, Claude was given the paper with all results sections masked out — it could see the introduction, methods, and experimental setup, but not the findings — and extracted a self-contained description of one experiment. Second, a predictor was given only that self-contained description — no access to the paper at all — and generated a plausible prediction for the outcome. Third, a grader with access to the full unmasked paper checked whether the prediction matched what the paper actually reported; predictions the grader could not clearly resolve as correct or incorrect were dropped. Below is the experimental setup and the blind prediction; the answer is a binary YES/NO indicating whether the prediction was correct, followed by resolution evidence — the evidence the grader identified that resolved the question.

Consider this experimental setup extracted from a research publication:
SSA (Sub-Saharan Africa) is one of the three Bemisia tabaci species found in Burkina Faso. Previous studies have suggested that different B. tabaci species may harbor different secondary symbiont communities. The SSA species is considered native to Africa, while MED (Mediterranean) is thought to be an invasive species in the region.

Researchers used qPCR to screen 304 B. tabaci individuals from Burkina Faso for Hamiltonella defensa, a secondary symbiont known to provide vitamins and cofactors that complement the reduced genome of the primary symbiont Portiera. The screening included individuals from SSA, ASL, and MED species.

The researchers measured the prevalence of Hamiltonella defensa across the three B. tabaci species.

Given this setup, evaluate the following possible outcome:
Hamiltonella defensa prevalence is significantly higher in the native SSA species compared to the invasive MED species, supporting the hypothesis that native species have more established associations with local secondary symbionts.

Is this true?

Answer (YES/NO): NO